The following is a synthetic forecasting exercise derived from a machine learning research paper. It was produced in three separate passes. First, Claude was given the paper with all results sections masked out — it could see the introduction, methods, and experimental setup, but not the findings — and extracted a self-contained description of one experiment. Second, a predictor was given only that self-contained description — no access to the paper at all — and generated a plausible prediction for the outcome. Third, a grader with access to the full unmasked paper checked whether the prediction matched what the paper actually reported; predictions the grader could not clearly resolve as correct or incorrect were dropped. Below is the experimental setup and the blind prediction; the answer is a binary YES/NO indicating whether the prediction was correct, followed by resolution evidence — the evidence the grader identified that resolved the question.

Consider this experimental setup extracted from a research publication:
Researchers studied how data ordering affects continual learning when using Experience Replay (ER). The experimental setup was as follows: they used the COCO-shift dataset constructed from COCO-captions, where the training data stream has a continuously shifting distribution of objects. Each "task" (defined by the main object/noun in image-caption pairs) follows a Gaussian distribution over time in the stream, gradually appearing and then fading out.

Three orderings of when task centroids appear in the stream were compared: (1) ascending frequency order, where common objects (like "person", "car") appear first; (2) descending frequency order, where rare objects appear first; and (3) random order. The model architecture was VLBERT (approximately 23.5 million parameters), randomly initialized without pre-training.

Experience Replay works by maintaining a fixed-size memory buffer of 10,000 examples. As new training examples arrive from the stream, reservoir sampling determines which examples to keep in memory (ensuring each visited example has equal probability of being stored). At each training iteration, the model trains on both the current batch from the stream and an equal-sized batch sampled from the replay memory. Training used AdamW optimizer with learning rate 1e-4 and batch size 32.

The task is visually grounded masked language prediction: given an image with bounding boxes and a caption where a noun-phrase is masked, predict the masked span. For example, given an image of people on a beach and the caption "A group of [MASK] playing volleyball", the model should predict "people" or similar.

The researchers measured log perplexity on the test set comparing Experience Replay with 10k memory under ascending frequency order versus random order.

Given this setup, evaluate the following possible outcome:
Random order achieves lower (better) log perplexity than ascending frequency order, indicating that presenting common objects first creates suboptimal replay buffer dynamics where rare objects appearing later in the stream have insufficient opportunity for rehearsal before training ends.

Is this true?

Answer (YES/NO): YES